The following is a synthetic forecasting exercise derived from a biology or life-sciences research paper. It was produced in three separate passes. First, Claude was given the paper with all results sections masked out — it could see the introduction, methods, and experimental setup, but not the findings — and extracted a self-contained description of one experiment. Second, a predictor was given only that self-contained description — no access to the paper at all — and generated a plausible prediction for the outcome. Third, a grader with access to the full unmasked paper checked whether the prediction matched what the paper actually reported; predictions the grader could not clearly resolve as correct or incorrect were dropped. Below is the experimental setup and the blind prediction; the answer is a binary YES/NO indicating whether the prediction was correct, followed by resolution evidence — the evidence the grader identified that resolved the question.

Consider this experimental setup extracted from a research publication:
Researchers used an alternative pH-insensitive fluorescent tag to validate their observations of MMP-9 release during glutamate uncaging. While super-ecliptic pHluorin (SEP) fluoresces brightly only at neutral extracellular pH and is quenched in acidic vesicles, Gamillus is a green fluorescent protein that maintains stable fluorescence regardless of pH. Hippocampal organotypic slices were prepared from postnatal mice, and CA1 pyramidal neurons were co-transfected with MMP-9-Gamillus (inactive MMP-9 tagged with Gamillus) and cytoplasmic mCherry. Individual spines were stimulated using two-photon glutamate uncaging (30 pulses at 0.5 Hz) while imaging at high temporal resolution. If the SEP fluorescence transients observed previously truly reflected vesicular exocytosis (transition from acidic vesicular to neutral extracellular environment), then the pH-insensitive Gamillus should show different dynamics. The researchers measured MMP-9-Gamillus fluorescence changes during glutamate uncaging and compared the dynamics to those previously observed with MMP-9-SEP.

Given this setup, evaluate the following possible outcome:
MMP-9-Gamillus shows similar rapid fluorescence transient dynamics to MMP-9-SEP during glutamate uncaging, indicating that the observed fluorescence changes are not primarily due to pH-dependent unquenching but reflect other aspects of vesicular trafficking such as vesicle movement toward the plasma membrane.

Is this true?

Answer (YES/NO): NO